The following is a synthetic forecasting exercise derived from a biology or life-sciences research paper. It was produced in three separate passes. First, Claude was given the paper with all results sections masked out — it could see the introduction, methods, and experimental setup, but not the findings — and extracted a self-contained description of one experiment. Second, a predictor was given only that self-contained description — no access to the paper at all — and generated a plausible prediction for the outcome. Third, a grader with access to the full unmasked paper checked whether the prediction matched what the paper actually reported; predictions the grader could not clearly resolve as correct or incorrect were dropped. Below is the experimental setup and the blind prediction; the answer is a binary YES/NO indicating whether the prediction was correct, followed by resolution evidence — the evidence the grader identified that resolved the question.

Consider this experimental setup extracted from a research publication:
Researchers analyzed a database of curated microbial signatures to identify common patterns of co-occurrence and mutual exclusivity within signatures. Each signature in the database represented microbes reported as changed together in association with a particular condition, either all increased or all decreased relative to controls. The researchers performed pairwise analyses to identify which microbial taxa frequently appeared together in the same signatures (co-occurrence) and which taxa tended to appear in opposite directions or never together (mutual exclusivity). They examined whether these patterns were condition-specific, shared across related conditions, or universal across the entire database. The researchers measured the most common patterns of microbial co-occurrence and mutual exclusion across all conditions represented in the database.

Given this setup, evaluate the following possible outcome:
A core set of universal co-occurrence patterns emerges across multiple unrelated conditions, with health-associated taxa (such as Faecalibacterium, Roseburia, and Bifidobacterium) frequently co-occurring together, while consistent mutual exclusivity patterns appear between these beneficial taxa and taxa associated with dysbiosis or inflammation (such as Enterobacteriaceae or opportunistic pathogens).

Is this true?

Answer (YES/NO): NO